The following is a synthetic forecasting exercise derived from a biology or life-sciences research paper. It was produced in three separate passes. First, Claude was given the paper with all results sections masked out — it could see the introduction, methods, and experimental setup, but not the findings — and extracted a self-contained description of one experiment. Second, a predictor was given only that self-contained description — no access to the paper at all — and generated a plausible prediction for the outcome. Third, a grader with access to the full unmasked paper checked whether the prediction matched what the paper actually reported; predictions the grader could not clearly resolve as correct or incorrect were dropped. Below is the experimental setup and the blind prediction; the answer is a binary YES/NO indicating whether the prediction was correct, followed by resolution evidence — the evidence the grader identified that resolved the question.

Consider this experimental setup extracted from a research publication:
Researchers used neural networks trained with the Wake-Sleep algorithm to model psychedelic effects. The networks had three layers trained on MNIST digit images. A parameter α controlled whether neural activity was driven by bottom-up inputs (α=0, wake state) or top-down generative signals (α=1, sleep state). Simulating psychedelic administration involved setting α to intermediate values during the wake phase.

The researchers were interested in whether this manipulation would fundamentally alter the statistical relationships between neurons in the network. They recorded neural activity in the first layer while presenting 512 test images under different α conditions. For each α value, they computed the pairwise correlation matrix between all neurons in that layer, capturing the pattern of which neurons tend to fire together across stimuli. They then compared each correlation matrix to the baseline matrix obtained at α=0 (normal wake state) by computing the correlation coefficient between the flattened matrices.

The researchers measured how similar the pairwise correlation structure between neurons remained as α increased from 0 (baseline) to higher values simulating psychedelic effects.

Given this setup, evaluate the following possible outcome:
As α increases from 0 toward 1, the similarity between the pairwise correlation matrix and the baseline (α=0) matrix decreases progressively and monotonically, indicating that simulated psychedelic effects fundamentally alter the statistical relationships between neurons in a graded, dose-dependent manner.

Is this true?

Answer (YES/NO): NO